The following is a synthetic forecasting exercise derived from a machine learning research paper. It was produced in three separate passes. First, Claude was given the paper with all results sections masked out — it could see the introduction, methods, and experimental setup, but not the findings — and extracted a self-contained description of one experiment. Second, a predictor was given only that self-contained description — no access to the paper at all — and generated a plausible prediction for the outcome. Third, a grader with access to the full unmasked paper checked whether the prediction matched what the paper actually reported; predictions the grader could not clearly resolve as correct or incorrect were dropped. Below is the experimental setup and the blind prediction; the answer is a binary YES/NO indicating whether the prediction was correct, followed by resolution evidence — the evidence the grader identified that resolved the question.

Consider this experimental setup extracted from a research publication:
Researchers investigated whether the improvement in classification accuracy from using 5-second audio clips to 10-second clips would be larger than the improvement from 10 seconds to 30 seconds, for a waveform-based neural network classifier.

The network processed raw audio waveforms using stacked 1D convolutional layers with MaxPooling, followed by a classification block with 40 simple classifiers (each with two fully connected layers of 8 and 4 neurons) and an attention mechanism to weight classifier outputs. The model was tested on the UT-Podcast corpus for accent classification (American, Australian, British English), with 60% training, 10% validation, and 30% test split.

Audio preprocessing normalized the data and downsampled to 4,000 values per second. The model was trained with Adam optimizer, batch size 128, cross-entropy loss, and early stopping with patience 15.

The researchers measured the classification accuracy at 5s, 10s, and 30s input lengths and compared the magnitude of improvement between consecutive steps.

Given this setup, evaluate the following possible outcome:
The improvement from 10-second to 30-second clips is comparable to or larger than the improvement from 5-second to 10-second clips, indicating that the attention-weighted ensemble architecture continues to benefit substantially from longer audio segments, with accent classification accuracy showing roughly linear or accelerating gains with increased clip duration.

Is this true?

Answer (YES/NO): NO